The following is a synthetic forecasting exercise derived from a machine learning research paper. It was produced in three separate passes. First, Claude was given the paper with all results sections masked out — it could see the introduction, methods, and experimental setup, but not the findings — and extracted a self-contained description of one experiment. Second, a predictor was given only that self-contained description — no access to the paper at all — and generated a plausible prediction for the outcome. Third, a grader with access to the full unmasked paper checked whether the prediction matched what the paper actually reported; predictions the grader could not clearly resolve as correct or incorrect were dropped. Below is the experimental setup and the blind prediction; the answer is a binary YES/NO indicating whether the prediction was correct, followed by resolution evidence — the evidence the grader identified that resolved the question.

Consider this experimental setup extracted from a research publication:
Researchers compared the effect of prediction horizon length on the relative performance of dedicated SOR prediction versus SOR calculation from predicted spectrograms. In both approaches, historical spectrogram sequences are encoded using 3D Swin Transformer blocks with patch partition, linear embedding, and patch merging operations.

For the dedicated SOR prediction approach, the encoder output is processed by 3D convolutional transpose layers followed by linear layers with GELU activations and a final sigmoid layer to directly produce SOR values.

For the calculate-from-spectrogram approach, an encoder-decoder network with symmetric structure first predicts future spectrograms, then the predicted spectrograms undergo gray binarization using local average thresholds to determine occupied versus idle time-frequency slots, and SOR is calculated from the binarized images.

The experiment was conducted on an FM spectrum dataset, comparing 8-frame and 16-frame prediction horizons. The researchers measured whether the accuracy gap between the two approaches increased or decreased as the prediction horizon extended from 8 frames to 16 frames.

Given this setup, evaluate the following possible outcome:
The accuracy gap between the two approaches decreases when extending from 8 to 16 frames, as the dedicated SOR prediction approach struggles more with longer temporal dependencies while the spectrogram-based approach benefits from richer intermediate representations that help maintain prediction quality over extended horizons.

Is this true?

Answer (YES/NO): NO